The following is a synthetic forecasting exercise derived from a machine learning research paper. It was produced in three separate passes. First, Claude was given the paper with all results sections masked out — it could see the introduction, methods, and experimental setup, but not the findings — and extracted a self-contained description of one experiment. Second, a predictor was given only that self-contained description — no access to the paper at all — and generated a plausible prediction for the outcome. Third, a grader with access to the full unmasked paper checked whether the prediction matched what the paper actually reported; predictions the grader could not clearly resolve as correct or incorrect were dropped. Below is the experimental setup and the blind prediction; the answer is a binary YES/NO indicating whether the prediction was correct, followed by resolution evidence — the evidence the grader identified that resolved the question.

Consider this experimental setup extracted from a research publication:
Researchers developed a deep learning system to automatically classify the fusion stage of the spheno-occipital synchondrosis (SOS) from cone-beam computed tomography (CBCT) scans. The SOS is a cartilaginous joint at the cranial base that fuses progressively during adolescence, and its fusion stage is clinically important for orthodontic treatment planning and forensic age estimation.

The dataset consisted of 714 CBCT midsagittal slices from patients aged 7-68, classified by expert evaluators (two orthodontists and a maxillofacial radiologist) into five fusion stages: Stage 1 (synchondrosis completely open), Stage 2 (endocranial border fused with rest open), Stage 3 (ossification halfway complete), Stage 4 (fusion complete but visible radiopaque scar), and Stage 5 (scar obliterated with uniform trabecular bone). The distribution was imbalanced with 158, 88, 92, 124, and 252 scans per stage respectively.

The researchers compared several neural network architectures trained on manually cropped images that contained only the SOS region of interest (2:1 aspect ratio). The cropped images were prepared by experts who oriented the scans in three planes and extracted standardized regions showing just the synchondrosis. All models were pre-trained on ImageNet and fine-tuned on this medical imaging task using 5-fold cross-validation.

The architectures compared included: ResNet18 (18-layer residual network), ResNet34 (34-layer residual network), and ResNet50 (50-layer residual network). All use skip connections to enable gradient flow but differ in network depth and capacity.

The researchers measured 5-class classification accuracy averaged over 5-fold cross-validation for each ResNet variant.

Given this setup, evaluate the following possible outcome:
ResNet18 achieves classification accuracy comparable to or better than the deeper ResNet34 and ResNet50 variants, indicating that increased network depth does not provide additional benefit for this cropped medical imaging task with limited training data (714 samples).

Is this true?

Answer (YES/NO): YES